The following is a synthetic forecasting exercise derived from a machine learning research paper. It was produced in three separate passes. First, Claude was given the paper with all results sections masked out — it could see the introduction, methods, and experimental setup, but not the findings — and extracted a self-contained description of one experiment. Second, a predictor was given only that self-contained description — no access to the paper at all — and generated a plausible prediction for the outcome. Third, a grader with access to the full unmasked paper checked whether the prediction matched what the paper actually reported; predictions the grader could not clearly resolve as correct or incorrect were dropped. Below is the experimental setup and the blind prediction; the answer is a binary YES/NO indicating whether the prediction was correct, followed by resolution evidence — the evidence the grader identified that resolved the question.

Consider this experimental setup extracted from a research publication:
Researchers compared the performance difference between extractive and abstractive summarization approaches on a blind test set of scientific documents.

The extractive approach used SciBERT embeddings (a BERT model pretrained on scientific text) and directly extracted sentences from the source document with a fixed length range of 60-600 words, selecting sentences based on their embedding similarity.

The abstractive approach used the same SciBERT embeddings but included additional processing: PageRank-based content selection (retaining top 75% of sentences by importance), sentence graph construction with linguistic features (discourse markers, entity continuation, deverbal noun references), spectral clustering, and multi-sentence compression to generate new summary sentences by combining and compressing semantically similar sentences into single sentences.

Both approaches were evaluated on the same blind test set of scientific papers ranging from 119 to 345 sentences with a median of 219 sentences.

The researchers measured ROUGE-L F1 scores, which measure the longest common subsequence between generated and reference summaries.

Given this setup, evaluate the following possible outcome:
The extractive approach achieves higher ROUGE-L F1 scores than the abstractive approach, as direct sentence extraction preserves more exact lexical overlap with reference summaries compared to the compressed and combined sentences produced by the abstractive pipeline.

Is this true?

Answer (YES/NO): YES